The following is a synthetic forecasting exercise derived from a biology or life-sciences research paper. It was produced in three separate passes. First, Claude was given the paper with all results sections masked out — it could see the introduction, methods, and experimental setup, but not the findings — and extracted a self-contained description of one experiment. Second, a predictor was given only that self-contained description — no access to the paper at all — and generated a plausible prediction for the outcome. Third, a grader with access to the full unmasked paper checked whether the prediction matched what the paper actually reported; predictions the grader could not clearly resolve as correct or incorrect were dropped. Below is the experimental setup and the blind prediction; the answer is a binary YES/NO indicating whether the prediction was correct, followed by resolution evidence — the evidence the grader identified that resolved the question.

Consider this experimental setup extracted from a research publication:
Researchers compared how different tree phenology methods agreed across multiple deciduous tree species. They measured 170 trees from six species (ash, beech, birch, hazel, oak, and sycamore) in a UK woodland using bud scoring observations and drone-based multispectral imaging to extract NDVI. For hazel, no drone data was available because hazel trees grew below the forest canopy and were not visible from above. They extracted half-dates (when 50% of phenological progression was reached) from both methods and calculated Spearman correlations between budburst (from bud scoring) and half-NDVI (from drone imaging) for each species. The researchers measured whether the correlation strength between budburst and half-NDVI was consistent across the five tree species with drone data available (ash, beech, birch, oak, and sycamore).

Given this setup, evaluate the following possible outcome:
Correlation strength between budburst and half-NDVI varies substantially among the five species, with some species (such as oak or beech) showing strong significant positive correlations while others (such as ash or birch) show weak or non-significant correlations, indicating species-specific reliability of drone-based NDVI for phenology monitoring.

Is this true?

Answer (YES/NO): NO